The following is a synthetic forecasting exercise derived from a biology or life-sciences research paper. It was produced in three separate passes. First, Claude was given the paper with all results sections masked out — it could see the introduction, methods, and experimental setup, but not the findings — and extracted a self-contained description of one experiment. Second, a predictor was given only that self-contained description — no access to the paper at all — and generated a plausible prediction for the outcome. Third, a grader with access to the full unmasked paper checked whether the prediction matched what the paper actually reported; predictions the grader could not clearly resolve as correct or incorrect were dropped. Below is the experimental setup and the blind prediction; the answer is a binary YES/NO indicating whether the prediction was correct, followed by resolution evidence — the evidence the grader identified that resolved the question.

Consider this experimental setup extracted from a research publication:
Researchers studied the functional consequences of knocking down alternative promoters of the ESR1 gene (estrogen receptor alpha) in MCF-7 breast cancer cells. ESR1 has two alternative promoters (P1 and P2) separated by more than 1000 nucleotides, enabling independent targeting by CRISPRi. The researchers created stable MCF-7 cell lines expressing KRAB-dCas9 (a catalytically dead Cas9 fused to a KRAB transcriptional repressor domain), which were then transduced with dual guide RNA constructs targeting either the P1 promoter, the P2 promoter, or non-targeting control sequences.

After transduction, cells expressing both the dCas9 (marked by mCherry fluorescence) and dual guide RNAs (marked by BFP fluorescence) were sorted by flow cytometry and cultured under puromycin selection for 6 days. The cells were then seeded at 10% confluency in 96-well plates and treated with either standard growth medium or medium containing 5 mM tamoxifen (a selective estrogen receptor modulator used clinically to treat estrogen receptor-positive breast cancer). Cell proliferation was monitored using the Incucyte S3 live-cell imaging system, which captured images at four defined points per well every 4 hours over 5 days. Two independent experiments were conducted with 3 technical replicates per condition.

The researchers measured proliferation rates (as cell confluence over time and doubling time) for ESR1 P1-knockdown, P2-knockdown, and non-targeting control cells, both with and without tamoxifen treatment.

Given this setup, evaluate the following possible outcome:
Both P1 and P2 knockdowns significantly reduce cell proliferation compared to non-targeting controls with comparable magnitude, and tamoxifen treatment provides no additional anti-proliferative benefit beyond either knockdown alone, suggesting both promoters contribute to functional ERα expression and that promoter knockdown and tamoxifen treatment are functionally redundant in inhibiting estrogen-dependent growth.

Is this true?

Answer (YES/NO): NO